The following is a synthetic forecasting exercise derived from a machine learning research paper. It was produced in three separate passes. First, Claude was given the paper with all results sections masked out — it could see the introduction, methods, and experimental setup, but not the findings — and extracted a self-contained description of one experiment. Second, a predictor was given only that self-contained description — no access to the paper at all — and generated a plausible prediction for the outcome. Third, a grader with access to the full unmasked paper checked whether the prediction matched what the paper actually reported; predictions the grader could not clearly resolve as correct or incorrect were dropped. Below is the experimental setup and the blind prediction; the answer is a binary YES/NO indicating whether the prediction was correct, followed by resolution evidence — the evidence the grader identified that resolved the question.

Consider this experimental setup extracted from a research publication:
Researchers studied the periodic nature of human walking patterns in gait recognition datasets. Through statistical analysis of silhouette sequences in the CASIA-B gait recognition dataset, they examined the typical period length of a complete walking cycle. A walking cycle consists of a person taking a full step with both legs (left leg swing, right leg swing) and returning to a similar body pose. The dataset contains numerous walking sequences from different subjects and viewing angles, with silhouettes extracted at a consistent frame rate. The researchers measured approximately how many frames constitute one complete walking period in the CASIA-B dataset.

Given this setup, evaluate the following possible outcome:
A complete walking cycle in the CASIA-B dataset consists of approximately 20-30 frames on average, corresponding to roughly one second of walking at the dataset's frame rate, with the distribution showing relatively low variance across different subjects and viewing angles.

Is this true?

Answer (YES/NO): NO